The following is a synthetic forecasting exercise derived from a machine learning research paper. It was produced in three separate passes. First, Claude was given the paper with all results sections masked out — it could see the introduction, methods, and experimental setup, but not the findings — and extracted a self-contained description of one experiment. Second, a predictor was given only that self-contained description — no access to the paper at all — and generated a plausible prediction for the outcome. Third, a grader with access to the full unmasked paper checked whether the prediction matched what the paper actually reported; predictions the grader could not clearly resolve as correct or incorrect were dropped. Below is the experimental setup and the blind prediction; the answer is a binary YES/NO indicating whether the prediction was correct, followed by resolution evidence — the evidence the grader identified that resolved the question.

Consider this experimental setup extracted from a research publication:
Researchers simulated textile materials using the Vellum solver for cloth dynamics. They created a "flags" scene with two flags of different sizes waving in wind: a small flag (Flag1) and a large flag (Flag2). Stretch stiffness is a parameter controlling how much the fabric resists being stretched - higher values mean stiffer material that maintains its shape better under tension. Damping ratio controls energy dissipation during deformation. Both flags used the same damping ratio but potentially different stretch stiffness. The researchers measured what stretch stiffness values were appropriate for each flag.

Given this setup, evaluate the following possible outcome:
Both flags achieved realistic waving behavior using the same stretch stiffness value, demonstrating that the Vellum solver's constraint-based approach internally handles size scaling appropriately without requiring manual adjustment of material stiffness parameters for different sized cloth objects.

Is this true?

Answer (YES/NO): NO